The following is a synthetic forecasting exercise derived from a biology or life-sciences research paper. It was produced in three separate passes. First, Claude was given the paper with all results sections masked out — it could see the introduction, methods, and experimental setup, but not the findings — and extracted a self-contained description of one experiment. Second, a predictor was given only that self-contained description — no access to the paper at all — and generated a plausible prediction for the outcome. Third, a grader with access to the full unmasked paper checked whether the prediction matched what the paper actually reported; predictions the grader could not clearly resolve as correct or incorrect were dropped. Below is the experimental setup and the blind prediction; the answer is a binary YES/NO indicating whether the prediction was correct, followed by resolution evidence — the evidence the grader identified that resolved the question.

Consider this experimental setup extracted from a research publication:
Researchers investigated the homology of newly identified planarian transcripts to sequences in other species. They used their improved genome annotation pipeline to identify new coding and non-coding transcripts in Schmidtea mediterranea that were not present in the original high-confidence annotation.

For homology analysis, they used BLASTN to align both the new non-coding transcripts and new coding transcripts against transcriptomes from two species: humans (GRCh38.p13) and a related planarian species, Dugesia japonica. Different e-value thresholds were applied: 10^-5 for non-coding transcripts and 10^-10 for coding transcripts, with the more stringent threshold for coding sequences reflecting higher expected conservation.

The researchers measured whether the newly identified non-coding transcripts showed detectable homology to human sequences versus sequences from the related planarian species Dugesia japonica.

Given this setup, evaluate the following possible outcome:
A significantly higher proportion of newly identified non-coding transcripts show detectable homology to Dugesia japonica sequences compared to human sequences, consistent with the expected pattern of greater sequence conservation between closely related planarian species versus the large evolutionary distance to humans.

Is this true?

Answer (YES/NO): YES